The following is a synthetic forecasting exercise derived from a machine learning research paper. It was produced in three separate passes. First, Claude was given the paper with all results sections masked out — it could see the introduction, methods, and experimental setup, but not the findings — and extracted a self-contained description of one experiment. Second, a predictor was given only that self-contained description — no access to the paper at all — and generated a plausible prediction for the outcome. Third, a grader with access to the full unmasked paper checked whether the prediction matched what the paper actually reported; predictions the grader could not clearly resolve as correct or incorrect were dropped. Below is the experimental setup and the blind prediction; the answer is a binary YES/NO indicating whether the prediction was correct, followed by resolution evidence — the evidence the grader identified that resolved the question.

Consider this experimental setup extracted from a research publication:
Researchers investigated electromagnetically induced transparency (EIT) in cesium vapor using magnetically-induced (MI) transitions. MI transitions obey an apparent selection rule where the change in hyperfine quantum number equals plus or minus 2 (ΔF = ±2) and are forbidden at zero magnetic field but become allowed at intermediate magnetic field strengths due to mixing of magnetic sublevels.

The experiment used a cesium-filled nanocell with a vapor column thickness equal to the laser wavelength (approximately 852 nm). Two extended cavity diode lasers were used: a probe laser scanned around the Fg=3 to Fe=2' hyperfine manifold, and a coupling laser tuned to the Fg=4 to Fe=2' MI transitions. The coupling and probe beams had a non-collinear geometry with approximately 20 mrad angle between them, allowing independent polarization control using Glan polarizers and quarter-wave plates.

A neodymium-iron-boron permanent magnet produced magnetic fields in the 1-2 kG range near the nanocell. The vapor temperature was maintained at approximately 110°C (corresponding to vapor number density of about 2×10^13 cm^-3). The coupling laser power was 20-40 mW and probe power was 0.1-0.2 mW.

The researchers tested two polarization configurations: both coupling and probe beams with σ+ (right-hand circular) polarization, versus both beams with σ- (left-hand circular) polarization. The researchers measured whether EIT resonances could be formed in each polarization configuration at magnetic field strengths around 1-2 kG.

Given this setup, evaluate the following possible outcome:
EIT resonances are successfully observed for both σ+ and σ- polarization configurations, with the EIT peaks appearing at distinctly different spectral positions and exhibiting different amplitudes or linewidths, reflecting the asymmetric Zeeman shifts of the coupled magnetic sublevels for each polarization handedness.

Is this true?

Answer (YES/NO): NO